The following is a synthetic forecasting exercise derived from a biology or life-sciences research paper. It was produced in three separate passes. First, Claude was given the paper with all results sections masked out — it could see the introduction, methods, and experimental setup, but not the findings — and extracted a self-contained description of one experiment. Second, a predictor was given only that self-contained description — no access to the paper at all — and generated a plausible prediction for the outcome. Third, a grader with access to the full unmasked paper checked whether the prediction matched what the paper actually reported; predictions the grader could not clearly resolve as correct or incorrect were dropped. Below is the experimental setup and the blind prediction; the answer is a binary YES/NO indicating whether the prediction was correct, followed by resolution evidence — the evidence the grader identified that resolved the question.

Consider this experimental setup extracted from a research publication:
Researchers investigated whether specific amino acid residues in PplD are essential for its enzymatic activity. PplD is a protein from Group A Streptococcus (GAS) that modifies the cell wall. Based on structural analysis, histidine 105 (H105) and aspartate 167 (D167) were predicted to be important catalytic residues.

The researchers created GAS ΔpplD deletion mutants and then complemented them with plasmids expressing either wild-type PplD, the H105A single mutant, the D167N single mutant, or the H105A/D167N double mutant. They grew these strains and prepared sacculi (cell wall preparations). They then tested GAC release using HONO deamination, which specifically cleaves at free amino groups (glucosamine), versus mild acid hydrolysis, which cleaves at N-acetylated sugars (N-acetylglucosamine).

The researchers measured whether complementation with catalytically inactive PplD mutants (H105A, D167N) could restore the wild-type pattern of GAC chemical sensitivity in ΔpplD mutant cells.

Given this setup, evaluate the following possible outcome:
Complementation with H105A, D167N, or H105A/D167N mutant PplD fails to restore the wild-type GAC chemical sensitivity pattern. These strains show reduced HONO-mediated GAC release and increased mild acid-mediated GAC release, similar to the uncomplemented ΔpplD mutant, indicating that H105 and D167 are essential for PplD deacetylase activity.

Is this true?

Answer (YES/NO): YES